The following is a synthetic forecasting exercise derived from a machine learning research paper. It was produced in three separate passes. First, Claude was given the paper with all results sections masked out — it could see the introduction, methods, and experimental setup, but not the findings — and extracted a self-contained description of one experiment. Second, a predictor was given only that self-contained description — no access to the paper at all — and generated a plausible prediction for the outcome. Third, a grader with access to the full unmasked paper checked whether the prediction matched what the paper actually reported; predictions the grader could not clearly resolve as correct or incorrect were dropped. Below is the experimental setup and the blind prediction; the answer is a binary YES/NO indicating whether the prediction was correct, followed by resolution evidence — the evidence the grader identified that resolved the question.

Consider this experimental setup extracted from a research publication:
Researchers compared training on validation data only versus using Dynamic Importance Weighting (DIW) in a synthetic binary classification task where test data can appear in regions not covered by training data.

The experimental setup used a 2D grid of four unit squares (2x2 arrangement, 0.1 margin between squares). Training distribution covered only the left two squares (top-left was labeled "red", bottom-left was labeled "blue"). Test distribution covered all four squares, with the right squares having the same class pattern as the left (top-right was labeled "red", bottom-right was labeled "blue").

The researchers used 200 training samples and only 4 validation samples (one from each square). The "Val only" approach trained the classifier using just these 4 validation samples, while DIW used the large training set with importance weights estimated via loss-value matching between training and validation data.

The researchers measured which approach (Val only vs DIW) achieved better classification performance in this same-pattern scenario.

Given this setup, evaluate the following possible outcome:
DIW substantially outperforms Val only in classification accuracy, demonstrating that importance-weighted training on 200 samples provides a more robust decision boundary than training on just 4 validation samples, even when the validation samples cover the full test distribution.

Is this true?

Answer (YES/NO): YES